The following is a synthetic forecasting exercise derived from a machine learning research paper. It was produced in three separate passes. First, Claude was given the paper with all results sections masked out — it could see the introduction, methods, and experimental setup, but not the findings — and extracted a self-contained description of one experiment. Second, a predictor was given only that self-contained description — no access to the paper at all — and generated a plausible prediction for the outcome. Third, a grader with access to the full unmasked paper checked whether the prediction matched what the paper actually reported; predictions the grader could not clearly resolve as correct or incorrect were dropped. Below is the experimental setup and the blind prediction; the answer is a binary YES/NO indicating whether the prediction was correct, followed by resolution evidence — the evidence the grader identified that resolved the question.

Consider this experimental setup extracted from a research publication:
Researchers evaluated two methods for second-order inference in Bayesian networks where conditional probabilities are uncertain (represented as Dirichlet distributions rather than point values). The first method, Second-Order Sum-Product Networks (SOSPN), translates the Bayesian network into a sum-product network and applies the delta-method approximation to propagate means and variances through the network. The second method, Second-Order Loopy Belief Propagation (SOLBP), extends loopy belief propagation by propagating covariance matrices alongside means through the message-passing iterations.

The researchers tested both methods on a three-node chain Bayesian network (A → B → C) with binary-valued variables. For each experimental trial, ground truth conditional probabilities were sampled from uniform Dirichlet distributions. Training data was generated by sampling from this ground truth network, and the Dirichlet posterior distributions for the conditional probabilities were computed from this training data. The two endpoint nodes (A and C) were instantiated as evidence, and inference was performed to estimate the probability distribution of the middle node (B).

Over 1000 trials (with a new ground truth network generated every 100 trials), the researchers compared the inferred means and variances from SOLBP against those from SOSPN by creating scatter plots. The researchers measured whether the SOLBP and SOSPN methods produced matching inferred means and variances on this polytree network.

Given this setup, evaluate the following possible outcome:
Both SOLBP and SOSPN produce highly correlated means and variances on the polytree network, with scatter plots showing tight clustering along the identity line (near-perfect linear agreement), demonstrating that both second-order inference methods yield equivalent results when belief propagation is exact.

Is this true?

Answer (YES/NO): YES